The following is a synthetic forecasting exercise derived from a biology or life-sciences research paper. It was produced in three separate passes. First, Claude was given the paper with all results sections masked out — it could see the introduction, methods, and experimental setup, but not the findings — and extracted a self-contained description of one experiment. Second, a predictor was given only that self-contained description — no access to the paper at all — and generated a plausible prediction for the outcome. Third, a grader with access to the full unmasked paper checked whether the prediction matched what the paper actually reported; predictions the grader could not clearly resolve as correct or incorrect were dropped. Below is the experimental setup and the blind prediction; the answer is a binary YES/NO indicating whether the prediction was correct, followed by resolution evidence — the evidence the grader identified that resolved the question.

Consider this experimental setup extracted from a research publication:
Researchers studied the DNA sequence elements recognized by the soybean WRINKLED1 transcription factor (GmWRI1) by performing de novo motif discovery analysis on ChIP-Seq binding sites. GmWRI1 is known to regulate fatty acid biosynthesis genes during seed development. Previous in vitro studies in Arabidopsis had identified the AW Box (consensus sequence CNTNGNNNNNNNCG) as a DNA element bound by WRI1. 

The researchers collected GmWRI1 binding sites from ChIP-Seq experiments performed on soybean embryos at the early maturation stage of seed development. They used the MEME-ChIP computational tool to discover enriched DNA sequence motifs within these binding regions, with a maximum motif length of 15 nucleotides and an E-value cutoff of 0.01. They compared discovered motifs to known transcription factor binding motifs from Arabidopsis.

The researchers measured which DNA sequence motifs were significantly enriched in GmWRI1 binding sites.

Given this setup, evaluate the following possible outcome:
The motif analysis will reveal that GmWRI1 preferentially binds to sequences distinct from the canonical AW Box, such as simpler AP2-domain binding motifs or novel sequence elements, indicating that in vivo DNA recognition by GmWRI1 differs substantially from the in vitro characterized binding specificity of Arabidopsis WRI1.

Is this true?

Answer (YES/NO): NO